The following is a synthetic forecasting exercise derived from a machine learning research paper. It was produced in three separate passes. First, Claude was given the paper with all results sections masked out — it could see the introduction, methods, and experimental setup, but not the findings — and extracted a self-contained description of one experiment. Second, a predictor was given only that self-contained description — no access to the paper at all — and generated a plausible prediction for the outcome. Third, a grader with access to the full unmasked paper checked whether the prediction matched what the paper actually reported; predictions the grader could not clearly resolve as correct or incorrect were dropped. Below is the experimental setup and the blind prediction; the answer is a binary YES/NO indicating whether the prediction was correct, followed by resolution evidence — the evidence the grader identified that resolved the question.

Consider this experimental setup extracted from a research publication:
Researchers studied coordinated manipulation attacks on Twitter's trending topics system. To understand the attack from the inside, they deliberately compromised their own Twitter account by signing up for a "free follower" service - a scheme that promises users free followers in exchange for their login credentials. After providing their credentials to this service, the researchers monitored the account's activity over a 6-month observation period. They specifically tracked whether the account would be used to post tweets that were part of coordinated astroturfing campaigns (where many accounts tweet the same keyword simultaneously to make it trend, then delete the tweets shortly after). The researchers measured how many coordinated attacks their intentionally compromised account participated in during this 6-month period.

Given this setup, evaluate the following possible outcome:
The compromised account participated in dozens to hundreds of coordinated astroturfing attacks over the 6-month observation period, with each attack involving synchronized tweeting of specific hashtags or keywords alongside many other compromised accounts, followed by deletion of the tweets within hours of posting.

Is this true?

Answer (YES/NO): YES